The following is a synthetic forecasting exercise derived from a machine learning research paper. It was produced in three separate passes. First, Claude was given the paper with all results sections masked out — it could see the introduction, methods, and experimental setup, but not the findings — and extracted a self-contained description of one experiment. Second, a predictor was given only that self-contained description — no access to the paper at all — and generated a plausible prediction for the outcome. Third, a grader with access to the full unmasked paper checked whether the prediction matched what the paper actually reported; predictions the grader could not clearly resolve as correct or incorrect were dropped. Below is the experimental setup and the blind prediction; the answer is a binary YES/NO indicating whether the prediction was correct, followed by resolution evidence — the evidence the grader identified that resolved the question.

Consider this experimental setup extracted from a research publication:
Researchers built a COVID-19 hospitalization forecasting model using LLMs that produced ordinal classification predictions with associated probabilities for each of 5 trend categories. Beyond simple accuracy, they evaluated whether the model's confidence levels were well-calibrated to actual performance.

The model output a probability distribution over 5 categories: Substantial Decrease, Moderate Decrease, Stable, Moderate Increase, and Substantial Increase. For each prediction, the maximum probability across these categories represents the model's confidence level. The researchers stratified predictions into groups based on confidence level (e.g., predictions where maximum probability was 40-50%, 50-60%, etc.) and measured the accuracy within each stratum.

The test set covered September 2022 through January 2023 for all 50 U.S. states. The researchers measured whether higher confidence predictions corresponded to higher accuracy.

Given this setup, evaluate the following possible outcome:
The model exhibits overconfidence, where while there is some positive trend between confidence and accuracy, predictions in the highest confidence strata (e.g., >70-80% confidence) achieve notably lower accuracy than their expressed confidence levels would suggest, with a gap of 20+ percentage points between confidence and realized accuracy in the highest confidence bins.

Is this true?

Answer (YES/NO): NO